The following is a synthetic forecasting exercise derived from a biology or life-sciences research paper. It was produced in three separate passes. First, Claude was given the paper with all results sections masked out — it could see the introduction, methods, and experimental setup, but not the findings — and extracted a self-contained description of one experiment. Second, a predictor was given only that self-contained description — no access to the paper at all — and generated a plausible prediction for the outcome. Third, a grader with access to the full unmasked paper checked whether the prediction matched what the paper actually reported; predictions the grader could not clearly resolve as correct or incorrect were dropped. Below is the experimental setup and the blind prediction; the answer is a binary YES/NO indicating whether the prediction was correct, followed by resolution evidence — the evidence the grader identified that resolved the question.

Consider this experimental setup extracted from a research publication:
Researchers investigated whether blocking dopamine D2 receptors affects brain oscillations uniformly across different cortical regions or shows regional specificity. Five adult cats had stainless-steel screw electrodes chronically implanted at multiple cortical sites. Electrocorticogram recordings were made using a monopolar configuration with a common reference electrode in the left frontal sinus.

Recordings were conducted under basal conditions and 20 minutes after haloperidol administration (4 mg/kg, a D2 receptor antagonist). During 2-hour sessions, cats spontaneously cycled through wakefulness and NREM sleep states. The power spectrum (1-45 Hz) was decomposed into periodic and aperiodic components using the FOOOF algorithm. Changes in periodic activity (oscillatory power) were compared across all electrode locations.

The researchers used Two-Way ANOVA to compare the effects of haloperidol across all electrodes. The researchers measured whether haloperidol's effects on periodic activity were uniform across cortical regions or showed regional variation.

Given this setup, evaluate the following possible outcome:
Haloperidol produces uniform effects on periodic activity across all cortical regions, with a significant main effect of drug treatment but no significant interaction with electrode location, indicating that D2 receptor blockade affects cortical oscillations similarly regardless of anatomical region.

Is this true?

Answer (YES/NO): YES